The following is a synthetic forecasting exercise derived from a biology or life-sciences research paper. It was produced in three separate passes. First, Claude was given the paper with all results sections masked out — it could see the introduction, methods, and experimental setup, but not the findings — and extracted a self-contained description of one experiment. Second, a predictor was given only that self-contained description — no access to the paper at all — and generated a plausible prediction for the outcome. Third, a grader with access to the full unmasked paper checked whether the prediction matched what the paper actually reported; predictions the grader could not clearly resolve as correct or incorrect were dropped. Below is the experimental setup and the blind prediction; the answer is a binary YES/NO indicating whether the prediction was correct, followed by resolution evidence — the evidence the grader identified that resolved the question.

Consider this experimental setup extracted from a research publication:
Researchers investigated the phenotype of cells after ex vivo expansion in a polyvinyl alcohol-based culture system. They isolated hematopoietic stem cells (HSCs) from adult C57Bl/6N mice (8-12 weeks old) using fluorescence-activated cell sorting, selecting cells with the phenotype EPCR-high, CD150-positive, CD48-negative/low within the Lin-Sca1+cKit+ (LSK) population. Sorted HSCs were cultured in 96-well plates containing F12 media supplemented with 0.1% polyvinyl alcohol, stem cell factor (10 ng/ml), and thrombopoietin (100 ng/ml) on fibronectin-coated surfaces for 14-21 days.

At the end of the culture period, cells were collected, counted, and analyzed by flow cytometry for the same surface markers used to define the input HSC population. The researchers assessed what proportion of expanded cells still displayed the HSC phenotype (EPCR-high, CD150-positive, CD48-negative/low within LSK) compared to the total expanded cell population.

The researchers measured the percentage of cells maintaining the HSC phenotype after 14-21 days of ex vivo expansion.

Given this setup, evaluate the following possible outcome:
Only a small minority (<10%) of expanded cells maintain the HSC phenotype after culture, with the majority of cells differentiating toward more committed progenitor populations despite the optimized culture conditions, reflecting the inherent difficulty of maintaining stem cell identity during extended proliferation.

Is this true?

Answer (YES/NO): YES